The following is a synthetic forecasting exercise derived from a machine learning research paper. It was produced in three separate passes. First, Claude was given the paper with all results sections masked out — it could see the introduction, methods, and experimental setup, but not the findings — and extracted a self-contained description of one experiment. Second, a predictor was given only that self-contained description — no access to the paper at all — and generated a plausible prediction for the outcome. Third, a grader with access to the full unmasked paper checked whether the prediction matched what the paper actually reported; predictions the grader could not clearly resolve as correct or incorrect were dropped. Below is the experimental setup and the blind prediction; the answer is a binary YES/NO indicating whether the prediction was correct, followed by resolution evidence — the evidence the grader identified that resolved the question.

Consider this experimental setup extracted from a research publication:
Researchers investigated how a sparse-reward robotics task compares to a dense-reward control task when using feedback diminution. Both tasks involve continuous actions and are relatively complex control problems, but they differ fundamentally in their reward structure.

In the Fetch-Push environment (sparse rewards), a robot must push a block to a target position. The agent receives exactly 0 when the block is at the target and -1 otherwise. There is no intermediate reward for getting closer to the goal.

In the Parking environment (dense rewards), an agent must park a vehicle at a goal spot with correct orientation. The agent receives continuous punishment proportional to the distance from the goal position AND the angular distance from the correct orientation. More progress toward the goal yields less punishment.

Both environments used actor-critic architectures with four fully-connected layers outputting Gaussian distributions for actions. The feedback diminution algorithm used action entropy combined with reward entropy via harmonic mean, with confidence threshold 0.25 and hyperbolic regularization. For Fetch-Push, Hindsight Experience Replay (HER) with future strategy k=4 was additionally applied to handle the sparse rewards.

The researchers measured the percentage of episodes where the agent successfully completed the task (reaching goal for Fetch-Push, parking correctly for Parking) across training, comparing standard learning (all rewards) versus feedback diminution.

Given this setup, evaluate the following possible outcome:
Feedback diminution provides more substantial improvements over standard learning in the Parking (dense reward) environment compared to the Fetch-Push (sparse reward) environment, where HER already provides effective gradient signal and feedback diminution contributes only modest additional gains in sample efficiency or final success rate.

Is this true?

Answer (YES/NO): NO